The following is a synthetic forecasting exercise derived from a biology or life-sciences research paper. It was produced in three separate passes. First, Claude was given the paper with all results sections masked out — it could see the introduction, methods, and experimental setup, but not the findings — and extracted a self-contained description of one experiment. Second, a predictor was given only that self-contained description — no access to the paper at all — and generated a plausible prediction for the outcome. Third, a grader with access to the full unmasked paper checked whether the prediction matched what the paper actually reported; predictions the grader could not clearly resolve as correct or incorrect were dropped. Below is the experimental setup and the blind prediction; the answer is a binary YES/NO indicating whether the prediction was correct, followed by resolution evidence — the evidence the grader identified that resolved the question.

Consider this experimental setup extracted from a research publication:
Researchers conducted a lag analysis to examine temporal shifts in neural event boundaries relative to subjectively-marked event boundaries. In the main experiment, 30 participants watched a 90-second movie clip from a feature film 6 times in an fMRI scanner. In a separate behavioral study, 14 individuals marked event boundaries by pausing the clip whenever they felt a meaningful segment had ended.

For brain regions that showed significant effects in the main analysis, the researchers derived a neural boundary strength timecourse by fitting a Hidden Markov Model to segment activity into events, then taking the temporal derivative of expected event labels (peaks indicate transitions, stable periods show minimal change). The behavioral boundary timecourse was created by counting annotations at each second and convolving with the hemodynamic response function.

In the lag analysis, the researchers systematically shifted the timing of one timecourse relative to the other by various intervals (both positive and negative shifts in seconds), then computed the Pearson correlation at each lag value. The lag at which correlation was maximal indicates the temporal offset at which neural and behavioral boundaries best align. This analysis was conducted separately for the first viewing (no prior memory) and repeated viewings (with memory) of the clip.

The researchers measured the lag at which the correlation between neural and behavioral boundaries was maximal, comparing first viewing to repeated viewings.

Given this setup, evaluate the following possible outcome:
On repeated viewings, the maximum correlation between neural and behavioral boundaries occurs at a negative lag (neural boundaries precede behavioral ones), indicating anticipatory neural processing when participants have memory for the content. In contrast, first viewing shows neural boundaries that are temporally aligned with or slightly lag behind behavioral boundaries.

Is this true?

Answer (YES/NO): YES